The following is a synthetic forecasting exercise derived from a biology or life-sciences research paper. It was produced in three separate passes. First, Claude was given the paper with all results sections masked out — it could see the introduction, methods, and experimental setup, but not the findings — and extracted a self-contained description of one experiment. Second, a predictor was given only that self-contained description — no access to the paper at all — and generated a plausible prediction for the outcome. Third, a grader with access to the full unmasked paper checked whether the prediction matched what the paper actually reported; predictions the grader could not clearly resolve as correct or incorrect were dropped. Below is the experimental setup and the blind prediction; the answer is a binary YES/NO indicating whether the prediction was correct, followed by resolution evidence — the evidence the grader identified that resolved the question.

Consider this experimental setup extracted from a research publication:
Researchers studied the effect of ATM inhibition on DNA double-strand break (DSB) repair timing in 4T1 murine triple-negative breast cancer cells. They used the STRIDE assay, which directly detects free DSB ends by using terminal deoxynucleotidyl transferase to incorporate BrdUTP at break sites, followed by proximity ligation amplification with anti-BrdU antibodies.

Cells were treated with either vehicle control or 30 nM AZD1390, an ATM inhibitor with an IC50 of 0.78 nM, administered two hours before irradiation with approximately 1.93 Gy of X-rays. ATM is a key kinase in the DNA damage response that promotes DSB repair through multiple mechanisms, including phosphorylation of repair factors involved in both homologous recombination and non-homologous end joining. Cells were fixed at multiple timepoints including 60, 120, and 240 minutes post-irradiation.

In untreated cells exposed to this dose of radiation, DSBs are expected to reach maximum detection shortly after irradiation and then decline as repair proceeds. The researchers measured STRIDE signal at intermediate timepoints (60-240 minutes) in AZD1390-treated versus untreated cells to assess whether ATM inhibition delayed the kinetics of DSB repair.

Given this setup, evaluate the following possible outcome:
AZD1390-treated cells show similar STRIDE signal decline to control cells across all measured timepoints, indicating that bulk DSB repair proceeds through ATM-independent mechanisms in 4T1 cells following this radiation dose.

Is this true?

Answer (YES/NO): NO